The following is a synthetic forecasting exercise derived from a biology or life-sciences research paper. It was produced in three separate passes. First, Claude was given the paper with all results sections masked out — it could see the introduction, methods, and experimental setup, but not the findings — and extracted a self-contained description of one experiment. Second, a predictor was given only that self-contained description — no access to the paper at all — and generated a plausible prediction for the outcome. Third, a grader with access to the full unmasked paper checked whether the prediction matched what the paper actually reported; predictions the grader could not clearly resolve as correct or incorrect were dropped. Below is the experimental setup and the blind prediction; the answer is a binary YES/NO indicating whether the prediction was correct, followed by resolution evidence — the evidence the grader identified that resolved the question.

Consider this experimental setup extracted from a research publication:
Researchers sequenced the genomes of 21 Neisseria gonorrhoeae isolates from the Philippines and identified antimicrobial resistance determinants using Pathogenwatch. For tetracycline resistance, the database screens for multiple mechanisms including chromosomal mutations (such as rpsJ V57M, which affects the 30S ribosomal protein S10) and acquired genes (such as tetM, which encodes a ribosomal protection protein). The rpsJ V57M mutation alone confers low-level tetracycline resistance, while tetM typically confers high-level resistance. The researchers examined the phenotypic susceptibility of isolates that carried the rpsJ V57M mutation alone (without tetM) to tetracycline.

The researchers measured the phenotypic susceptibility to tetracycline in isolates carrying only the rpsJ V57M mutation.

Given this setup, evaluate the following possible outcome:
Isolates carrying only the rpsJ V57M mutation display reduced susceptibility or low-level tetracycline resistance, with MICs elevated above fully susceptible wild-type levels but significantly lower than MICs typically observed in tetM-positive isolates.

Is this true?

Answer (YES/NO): NO